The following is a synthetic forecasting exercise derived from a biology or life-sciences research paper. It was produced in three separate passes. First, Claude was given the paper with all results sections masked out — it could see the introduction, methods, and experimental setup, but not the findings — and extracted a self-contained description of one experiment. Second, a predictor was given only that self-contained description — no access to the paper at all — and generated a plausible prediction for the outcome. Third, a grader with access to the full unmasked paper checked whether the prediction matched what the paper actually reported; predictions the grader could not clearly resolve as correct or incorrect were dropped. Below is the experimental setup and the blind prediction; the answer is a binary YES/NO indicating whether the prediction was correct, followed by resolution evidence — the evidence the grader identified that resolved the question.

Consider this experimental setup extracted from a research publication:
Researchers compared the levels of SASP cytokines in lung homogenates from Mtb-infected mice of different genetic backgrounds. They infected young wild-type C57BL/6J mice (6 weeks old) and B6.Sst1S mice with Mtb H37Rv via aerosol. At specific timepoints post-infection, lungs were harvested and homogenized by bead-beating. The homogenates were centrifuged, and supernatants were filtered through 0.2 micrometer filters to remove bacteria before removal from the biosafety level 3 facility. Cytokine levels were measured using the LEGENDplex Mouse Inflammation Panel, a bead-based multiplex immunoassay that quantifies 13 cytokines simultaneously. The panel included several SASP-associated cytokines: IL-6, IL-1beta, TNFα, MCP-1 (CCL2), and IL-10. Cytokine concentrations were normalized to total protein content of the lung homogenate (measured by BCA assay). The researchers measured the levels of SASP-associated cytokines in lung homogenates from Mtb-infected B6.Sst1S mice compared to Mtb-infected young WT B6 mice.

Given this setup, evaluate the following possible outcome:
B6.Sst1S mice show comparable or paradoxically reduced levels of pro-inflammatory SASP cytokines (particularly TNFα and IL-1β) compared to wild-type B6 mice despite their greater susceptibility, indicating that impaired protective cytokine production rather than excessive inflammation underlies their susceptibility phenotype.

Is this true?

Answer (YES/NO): NO